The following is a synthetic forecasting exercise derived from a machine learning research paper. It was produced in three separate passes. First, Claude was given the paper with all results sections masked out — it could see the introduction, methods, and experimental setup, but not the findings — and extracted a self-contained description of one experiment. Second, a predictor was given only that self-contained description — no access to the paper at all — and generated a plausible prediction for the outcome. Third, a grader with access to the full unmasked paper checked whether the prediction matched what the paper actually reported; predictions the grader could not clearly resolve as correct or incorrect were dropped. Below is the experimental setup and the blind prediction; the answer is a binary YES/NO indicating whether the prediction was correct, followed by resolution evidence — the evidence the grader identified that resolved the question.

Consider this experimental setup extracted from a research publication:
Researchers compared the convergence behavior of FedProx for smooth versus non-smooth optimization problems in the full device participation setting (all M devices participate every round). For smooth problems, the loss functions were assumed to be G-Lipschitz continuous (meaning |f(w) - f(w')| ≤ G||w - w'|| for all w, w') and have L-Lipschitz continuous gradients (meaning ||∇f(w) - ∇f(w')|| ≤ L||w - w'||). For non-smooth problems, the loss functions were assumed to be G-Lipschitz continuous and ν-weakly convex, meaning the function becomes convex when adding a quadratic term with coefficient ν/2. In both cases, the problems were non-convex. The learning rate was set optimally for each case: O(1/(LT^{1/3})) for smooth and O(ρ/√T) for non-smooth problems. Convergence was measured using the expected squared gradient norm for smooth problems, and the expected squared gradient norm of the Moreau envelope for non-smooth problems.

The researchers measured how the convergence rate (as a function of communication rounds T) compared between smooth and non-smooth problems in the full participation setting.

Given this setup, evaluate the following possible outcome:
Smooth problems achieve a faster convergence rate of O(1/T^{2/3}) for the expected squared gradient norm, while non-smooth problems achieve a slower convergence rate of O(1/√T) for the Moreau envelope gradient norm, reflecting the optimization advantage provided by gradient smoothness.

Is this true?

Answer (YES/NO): YES